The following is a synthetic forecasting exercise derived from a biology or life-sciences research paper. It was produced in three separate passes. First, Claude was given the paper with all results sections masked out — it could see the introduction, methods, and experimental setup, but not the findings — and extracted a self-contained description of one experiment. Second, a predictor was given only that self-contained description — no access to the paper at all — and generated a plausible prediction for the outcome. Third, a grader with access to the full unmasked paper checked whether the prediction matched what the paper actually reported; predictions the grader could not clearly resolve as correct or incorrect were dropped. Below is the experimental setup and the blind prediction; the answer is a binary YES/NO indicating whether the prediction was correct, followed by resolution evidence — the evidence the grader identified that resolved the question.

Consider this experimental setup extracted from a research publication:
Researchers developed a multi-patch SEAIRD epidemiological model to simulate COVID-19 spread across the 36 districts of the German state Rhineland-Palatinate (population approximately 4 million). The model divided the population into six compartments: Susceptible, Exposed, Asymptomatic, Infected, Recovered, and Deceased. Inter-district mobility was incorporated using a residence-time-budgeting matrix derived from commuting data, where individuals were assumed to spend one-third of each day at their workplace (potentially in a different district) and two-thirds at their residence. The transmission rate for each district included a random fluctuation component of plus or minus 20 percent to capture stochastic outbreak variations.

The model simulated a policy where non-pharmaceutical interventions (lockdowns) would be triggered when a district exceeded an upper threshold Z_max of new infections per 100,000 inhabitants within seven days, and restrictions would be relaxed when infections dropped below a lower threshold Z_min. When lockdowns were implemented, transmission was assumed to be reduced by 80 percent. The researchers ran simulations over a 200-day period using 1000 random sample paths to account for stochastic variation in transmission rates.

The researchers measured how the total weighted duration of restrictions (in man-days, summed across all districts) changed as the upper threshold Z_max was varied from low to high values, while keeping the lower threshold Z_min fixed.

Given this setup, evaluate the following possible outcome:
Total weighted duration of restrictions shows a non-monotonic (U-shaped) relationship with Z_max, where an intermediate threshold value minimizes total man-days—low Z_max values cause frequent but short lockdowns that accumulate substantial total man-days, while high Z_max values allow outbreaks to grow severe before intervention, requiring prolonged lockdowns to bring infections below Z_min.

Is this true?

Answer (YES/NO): NO